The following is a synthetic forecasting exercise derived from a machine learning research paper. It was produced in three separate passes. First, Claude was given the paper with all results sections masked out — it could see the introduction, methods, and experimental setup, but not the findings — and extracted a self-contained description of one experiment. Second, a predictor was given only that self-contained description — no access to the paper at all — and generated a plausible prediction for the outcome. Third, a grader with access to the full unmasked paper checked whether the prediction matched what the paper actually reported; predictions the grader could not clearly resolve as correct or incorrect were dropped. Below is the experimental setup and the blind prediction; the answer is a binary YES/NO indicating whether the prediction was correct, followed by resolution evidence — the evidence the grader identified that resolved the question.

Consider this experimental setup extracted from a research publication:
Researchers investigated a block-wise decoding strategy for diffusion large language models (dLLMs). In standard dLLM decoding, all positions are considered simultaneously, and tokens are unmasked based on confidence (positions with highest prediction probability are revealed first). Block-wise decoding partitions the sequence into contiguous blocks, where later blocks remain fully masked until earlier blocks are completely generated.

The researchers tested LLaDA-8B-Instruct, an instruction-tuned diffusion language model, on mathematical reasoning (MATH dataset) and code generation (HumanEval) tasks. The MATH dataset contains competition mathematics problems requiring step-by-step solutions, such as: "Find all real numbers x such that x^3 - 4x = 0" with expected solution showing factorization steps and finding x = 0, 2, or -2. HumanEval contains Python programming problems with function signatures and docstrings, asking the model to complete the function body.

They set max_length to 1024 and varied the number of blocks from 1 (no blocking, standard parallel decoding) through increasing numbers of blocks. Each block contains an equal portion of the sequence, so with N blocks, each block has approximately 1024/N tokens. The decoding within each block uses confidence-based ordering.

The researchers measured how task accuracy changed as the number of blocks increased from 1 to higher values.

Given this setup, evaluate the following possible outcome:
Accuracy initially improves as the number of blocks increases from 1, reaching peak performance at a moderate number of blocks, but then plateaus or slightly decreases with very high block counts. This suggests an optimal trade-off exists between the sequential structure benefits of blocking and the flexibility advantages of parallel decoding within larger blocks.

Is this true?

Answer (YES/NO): NO